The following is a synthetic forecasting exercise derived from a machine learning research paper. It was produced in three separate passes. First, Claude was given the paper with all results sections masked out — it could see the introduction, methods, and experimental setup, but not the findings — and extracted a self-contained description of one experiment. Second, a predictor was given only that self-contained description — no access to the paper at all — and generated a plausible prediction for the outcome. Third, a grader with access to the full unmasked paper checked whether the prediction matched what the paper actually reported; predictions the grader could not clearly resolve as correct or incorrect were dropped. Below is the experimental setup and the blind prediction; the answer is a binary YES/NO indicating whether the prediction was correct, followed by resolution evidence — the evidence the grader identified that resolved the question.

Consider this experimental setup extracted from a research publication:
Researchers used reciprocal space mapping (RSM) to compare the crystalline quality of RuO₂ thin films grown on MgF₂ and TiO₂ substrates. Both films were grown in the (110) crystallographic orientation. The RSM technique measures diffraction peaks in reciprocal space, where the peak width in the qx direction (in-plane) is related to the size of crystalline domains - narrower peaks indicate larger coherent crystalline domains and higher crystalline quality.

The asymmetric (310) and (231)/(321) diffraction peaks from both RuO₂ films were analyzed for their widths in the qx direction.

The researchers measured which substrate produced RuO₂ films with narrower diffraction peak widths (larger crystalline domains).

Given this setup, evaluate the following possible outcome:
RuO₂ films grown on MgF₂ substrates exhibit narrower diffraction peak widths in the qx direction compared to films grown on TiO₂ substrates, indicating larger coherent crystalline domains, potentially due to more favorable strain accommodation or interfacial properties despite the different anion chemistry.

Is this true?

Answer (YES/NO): YES